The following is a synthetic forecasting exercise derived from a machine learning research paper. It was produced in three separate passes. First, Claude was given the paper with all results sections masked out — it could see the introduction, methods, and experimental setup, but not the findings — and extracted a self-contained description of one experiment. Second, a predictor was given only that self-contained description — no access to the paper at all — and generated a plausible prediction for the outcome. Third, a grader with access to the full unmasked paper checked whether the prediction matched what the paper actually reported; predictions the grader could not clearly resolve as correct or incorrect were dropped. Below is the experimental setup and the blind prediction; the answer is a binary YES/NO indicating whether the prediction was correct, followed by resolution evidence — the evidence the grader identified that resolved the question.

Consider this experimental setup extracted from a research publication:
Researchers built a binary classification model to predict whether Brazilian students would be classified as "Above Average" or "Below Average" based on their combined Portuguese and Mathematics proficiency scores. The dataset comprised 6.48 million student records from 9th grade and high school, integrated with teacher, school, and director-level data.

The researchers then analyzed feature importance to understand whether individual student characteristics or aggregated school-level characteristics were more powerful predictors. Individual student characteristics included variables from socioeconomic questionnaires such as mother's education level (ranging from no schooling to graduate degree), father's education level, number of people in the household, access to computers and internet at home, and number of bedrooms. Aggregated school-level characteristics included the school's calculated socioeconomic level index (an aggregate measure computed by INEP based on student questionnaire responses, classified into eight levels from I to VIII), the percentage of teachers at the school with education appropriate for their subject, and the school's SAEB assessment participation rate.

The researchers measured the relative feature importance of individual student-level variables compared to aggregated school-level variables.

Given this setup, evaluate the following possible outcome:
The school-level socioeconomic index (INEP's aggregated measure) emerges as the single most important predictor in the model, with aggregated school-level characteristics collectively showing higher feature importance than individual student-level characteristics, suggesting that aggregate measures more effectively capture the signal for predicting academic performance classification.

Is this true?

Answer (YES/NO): YES